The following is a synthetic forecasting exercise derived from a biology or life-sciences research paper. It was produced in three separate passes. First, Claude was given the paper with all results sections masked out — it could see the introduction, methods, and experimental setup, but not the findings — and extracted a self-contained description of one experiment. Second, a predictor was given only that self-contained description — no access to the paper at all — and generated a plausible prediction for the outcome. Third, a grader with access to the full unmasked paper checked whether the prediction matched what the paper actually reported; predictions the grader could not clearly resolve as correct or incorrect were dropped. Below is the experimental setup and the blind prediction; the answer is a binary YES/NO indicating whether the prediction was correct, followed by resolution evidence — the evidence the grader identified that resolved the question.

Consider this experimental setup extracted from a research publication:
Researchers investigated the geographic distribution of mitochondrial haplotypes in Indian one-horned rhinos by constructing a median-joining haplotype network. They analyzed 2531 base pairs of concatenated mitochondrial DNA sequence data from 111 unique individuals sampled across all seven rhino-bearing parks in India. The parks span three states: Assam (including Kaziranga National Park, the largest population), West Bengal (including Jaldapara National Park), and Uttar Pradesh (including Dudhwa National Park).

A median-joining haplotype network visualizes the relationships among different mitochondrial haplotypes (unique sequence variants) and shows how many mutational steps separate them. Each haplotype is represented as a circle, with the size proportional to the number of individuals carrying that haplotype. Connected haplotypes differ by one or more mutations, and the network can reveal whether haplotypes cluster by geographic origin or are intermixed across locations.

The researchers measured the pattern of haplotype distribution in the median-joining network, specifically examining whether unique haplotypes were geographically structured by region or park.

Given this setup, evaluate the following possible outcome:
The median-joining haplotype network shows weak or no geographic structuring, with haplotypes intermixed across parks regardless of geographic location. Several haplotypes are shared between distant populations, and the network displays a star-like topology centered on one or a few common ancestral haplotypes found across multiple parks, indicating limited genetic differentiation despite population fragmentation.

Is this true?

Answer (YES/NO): NO